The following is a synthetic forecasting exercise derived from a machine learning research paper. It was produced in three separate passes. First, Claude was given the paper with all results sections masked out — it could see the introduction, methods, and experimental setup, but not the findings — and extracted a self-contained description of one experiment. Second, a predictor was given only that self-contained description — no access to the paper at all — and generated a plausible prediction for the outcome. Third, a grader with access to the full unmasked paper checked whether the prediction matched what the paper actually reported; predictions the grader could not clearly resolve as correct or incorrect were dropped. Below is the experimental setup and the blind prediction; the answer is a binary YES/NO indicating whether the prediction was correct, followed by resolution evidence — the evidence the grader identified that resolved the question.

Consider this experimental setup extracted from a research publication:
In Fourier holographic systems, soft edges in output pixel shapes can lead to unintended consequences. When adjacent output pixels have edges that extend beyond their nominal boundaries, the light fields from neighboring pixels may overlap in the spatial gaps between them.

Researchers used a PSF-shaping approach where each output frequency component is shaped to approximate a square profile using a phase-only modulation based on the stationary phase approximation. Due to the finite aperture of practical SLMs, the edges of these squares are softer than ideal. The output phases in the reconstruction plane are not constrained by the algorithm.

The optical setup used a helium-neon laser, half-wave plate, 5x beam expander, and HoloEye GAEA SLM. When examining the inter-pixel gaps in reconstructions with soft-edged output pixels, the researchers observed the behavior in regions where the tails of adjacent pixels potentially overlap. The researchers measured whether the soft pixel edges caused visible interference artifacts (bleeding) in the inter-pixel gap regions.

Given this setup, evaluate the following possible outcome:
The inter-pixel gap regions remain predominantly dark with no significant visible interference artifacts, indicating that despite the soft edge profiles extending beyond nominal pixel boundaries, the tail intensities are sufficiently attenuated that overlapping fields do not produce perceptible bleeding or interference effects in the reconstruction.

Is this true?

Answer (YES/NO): NO